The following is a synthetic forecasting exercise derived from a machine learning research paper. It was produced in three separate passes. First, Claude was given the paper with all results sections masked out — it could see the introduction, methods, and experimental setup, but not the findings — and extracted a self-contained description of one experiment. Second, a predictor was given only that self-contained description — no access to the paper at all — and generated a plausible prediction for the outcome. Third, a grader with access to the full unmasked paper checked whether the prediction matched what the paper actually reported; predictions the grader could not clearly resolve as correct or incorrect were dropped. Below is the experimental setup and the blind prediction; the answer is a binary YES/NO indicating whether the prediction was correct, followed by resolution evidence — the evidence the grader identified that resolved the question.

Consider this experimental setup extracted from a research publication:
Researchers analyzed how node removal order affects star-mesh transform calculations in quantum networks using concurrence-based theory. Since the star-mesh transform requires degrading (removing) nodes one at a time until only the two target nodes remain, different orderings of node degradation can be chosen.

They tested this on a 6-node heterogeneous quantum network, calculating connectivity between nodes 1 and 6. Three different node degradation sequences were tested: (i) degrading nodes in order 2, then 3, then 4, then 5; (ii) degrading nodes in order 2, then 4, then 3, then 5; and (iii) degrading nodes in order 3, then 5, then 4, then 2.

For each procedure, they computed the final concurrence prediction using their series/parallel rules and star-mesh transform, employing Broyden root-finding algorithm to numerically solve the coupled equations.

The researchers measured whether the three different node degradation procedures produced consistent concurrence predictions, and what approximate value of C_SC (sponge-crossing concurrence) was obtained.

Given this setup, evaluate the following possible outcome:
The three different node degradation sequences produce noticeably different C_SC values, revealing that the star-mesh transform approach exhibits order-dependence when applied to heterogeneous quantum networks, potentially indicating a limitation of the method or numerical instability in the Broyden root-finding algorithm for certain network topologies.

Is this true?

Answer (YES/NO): NO